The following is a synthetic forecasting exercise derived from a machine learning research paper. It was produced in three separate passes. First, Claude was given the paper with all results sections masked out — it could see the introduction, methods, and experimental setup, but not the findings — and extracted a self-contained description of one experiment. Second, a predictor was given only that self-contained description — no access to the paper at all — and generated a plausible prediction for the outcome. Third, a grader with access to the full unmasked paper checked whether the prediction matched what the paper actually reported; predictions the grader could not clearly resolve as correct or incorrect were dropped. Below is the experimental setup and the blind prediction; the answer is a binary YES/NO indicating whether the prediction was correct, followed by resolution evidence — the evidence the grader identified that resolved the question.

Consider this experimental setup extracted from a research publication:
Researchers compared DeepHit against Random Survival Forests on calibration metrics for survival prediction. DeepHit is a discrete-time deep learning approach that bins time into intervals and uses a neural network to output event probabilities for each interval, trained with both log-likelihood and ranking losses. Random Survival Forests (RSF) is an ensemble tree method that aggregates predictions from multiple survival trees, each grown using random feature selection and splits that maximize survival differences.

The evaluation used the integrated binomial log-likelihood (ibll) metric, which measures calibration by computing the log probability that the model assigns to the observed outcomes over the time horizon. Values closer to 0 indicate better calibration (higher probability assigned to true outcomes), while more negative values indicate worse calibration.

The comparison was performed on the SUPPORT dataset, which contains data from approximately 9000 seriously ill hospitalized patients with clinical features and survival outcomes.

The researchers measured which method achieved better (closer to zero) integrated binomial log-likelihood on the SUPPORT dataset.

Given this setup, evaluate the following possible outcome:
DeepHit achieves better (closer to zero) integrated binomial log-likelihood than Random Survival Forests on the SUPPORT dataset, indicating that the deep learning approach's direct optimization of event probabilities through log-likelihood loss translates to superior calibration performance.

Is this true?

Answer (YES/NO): NO